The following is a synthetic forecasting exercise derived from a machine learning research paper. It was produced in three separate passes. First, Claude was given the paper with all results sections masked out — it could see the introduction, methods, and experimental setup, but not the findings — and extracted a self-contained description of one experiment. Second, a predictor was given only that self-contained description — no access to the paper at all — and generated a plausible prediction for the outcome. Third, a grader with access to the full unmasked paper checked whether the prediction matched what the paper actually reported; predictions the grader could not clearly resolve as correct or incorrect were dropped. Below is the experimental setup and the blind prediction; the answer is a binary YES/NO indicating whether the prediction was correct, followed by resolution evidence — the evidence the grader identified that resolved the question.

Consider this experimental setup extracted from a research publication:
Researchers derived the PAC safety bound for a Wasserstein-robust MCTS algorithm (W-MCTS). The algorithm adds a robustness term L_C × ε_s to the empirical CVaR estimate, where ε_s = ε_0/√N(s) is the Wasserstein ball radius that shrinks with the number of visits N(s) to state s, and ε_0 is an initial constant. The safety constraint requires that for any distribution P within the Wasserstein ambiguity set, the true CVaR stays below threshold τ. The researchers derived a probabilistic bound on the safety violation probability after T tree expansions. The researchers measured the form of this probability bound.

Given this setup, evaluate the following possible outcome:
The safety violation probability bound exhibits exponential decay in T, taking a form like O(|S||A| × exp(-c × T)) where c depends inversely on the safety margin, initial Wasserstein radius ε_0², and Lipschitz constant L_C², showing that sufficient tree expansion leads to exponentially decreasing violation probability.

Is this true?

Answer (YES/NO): NO